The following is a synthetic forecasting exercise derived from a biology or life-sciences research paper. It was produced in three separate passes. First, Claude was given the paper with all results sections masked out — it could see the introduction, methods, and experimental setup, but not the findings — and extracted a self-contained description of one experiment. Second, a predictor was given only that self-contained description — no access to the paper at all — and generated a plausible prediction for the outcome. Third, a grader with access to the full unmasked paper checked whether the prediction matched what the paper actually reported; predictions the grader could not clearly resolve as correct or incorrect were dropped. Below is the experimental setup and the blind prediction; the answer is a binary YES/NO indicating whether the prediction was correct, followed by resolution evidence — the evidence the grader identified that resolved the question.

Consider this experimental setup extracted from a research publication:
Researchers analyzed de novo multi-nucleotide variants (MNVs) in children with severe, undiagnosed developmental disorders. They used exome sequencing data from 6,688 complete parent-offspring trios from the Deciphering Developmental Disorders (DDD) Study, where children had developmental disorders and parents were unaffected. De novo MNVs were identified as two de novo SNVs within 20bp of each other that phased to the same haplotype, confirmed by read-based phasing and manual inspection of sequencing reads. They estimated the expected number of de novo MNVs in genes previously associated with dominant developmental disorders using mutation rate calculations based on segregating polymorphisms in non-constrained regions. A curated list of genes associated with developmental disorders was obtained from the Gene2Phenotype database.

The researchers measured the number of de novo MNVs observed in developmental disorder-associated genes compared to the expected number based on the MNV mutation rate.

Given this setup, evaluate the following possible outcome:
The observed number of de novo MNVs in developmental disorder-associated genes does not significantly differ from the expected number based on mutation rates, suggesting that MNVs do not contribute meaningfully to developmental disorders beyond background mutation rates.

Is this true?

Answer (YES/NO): NO